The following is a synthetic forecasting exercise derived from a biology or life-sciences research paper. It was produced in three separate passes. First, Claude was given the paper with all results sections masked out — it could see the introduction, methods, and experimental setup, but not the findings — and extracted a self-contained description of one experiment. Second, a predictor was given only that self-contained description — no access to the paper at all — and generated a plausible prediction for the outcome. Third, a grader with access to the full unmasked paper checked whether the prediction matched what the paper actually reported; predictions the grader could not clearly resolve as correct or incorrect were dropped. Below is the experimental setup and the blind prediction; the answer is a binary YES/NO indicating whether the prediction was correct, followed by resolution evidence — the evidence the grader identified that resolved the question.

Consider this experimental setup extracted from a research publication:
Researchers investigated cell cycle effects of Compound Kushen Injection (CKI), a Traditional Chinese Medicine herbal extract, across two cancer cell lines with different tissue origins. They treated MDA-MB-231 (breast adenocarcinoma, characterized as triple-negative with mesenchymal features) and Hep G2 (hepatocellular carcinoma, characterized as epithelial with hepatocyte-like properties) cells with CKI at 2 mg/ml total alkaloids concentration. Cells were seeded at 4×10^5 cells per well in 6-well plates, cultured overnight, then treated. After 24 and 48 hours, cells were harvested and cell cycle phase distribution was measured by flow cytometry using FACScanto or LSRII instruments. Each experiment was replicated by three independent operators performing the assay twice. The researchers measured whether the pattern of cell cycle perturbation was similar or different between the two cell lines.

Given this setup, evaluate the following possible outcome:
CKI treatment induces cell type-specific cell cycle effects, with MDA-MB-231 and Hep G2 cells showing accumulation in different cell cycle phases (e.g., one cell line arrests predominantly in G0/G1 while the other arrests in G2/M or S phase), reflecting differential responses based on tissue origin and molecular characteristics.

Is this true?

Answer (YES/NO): NO